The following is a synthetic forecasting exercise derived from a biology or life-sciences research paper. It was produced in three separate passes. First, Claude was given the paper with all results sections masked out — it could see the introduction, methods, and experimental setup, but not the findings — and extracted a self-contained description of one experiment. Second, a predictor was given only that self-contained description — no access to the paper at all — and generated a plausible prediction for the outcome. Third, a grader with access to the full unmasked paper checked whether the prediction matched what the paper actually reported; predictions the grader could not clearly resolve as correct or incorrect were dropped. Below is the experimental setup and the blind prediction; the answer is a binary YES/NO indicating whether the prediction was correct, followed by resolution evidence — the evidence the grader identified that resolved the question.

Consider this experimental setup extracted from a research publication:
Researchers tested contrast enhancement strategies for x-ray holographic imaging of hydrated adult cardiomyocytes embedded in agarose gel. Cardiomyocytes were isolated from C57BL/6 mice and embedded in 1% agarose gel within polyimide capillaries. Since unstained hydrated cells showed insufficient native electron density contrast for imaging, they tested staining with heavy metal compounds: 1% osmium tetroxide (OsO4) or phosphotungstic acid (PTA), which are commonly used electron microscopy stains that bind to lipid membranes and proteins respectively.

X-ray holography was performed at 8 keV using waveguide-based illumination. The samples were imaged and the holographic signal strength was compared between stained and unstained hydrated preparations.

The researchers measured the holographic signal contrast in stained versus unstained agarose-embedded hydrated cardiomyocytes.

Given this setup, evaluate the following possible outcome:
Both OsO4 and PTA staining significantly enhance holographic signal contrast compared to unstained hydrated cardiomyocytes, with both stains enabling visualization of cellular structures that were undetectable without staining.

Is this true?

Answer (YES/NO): NO